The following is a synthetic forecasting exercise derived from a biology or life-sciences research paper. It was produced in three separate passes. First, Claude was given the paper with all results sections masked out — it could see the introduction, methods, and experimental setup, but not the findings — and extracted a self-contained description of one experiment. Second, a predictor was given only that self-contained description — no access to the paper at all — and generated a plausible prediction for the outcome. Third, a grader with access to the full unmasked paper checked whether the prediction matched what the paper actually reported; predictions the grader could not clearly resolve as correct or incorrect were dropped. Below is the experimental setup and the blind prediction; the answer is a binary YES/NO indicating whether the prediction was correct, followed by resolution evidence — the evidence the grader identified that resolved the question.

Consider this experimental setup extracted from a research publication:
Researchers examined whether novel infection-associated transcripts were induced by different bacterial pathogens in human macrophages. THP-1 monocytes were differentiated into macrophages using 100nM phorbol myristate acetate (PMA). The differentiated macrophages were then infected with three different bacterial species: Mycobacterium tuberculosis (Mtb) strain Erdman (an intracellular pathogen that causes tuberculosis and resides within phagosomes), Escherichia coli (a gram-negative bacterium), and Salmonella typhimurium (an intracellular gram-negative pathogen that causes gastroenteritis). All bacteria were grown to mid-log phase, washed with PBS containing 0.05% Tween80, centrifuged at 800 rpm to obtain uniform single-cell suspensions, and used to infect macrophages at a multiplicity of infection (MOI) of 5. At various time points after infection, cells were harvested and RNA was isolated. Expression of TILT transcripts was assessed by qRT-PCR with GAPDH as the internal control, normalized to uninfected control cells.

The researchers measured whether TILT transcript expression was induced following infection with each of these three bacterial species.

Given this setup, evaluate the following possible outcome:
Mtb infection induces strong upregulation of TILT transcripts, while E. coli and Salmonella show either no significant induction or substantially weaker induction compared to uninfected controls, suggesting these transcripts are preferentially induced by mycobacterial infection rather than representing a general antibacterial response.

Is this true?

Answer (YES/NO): NO